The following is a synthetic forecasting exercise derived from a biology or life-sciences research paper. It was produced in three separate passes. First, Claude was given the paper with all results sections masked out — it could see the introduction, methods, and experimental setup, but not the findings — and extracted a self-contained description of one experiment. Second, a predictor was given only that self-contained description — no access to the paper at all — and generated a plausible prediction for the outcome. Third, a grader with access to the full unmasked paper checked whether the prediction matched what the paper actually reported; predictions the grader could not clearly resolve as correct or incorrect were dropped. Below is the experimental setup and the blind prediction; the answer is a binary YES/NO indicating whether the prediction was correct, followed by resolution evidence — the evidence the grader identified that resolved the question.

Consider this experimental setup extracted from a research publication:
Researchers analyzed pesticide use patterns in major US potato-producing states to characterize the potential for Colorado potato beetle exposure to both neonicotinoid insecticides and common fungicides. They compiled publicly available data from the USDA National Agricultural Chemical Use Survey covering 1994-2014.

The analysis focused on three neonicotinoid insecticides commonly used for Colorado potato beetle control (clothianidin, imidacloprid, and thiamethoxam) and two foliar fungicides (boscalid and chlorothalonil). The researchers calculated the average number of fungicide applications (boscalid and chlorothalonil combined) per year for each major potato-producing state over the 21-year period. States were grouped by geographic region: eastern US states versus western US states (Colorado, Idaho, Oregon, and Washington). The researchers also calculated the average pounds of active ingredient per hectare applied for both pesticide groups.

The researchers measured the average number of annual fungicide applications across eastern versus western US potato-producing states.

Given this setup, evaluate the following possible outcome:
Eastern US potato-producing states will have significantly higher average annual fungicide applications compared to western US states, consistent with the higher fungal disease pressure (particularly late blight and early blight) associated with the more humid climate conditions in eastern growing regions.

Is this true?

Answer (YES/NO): YES